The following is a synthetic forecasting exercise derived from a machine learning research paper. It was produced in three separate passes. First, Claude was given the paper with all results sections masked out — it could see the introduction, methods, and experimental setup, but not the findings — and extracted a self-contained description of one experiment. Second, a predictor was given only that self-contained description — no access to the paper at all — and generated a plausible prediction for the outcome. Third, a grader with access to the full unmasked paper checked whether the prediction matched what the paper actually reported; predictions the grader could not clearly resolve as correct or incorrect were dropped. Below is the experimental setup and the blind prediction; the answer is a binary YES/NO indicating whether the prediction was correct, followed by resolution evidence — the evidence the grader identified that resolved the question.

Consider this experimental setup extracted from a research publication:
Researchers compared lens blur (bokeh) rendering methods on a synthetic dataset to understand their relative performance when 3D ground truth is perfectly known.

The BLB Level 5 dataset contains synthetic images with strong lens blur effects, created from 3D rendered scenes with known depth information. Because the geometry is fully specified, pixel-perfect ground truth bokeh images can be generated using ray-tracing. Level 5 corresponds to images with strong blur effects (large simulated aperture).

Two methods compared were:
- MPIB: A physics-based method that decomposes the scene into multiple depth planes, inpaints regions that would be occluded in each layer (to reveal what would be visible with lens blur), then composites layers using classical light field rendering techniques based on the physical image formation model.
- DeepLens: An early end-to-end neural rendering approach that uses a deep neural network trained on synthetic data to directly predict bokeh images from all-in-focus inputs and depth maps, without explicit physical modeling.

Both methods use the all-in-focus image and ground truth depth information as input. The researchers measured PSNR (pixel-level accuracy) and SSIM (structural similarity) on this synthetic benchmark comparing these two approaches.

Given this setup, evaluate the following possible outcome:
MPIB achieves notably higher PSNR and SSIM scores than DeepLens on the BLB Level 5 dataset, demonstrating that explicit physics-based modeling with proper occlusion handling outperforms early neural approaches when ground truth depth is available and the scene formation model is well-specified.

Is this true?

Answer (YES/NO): NO